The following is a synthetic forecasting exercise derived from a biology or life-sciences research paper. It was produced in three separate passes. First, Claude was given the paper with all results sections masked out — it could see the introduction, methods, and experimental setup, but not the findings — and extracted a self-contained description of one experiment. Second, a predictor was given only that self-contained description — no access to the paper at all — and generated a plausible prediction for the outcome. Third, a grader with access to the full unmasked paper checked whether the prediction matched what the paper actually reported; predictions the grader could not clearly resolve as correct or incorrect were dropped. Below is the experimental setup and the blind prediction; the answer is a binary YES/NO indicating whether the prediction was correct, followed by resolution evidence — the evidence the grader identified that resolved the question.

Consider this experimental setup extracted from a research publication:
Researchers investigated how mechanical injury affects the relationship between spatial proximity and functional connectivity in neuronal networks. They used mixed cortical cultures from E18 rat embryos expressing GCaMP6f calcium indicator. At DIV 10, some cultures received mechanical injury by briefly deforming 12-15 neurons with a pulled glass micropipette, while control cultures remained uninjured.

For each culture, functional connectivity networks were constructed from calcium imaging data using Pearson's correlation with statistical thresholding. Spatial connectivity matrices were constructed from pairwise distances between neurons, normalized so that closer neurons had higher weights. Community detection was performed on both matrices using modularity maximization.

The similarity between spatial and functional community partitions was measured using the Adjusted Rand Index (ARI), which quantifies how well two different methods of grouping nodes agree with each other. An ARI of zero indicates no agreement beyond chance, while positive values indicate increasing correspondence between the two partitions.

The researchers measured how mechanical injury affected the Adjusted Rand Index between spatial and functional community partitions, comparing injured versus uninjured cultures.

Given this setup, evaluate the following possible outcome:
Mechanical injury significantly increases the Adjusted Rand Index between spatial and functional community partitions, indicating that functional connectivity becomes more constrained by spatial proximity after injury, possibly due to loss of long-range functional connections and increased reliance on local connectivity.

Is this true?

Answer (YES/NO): YES